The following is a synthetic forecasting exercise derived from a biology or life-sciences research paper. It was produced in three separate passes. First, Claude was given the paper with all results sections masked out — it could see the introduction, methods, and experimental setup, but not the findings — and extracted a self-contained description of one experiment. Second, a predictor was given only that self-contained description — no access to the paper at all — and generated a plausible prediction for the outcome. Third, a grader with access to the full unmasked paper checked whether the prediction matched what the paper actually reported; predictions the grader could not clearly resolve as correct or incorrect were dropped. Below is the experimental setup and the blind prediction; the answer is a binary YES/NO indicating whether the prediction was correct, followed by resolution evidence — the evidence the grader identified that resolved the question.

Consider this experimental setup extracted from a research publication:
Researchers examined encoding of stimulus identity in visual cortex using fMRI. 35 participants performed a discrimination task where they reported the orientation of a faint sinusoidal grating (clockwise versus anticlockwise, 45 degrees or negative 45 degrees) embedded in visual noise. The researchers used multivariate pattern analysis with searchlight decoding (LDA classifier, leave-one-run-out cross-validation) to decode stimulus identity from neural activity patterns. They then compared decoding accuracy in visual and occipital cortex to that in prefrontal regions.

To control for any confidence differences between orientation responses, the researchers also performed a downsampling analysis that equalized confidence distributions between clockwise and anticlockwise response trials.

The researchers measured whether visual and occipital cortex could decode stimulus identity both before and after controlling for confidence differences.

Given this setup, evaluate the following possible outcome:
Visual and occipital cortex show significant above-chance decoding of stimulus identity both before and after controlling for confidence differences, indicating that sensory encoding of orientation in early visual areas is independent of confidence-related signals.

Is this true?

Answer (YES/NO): YES